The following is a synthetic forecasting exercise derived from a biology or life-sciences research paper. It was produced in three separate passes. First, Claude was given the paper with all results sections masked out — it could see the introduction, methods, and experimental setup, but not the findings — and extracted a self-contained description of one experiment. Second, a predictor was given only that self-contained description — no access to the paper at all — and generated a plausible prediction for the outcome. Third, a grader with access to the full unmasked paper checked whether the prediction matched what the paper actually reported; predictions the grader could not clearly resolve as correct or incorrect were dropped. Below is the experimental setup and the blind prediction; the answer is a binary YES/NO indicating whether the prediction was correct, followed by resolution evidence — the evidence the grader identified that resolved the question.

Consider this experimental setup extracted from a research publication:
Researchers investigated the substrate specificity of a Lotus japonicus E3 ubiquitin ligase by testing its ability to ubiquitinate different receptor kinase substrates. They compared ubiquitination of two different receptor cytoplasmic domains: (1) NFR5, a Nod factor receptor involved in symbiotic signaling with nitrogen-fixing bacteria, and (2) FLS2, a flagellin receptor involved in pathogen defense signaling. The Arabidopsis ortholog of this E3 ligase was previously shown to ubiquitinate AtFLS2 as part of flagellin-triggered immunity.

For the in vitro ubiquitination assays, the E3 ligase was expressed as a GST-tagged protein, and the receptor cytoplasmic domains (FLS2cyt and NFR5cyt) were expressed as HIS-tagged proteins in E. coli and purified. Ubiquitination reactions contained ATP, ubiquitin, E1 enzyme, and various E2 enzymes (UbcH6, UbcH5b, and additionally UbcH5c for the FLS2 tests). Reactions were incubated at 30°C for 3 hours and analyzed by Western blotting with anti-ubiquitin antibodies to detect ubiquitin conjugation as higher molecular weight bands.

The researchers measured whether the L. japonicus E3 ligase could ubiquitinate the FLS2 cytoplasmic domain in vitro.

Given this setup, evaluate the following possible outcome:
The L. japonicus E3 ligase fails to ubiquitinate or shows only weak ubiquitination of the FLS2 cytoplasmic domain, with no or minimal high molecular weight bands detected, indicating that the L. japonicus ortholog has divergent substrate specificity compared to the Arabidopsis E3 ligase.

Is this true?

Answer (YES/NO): YES